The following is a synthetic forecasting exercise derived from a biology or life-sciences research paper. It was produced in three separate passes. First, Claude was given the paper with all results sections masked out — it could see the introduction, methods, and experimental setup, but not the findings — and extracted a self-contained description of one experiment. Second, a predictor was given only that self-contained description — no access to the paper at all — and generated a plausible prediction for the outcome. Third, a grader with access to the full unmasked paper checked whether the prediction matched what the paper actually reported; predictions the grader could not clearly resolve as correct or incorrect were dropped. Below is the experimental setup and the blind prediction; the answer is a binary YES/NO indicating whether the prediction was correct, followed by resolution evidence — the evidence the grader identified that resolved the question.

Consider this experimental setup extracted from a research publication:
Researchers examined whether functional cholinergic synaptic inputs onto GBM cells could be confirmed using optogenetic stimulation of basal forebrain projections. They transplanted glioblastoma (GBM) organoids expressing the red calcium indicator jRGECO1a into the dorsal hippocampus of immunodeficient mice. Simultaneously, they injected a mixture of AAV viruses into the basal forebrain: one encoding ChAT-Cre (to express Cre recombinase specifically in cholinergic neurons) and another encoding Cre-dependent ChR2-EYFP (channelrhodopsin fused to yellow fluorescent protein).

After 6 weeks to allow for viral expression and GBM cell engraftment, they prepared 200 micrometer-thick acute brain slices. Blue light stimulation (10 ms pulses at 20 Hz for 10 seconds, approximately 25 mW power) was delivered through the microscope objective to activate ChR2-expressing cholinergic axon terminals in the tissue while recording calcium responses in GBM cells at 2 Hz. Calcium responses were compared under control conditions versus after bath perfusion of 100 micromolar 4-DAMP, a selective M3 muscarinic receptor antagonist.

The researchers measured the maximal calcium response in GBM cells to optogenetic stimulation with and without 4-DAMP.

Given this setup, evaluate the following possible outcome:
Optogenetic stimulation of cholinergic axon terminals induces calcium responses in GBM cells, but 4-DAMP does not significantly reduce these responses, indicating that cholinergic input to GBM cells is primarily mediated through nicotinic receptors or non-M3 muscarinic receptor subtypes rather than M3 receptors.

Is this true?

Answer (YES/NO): NO